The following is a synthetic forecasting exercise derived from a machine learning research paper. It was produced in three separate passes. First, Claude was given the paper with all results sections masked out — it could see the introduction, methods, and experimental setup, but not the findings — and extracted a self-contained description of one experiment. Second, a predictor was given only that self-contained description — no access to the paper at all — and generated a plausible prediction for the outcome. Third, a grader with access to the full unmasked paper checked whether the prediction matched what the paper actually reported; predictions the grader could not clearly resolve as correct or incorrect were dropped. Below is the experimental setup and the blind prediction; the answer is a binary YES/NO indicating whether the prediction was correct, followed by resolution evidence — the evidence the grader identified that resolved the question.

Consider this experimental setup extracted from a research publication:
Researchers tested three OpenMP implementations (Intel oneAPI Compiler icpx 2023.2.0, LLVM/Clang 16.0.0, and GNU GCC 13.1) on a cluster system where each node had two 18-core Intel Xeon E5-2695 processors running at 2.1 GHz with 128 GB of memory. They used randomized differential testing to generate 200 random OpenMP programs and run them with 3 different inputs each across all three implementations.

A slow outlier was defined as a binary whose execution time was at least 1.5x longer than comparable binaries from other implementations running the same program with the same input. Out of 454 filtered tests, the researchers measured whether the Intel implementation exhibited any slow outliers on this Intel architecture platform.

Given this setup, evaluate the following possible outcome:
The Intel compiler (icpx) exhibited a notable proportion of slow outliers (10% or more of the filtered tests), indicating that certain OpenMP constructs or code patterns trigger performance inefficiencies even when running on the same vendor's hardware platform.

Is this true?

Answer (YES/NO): NO